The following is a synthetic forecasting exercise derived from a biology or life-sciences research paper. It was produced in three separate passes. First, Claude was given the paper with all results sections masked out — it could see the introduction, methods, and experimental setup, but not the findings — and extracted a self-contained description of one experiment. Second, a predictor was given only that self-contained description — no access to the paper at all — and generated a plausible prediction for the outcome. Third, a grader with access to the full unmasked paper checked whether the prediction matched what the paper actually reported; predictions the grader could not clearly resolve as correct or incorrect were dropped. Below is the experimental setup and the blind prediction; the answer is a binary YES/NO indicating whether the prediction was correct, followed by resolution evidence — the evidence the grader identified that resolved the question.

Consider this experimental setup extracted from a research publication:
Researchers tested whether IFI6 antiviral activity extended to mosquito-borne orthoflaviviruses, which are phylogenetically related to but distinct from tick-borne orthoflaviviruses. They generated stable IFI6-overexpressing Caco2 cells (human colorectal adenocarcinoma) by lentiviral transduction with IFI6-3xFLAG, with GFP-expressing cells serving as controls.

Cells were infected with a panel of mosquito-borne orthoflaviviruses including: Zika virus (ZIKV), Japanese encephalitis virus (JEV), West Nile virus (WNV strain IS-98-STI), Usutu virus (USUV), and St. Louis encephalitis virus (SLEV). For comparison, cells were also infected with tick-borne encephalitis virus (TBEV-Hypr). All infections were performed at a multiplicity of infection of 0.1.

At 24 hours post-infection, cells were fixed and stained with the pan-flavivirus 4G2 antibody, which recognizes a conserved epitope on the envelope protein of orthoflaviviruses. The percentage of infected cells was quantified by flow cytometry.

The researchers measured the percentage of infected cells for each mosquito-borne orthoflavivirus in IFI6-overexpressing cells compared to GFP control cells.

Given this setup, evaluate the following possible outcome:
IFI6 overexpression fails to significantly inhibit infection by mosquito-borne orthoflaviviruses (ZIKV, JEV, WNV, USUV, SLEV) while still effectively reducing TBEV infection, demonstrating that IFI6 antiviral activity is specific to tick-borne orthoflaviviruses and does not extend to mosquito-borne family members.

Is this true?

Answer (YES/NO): NO